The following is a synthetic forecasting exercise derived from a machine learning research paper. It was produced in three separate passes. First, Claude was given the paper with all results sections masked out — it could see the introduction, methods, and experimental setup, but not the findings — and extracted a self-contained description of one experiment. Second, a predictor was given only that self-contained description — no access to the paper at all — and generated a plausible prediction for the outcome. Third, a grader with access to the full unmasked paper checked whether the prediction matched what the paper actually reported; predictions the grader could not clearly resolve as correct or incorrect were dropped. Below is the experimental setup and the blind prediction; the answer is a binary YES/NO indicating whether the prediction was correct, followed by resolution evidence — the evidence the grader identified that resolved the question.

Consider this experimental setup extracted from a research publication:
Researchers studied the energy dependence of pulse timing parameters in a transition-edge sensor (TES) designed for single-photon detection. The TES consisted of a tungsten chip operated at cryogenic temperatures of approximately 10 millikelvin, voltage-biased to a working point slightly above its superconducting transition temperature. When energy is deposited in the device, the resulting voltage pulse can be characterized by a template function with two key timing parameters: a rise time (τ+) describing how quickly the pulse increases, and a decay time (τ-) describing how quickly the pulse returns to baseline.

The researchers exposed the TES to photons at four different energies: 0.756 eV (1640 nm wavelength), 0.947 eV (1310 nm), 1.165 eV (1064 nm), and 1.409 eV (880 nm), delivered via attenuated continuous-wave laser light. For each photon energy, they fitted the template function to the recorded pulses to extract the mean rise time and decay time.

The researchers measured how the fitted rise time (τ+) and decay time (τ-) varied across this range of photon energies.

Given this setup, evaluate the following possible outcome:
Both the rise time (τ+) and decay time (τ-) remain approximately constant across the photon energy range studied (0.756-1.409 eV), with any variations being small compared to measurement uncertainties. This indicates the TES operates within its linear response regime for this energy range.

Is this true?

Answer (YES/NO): YES